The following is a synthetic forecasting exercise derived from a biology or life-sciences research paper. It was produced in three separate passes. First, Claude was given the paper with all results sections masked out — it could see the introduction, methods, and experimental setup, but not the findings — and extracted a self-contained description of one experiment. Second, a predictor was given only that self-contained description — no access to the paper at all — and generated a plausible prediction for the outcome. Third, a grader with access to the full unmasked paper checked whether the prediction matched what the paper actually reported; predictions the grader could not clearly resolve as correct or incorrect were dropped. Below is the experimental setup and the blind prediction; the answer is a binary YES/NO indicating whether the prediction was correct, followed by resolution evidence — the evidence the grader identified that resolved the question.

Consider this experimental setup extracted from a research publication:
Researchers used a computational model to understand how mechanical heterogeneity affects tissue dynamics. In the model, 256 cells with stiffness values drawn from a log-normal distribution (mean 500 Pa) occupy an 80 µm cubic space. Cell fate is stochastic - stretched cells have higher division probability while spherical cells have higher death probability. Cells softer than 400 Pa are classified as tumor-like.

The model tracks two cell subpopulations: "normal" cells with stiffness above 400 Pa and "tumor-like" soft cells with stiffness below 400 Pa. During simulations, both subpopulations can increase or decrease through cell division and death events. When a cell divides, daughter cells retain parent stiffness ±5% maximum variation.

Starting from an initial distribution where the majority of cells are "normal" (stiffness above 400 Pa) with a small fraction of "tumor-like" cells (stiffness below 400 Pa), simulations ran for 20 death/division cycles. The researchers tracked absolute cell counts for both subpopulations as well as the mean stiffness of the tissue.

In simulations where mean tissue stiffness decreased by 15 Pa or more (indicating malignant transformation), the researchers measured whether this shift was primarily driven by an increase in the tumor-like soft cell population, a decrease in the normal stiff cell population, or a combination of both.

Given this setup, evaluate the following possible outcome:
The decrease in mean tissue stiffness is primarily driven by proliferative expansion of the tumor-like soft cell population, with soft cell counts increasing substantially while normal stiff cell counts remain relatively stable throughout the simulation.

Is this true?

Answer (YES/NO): NO